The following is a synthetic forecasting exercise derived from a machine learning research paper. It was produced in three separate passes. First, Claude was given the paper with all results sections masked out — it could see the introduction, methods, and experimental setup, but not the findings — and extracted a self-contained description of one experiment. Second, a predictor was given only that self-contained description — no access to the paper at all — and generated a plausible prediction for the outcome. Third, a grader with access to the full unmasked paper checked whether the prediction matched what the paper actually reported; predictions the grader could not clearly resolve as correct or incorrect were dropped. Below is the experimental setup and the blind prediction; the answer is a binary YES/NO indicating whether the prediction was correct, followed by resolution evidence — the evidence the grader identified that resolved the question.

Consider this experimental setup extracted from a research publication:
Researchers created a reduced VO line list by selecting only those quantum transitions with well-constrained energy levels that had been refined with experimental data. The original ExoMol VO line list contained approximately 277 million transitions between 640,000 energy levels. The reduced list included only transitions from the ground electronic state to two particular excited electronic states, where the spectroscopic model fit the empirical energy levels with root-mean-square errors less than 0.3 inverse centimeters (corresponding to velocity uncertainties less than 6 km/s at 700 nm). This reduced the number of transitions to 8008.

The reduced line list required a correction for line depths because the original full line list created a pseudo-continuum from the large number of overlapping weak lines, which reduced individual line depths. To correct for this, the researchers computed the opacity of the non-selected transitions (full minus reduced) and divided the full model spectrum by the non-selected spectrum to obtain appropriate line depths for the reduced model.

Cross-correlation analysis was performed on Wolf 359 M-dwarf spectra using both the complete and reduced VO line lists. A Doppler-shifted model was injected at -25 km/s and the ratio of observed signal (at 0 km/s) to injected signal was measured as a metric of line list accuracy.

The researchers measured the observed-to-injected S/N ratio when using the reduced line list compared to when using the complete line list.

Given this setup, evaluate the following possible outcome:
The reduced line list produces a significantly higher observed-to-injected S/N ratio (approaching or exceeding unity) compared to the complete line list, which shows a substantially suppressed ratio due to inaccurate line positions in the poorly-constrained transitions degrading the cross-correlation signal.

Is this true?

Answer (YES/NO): YES